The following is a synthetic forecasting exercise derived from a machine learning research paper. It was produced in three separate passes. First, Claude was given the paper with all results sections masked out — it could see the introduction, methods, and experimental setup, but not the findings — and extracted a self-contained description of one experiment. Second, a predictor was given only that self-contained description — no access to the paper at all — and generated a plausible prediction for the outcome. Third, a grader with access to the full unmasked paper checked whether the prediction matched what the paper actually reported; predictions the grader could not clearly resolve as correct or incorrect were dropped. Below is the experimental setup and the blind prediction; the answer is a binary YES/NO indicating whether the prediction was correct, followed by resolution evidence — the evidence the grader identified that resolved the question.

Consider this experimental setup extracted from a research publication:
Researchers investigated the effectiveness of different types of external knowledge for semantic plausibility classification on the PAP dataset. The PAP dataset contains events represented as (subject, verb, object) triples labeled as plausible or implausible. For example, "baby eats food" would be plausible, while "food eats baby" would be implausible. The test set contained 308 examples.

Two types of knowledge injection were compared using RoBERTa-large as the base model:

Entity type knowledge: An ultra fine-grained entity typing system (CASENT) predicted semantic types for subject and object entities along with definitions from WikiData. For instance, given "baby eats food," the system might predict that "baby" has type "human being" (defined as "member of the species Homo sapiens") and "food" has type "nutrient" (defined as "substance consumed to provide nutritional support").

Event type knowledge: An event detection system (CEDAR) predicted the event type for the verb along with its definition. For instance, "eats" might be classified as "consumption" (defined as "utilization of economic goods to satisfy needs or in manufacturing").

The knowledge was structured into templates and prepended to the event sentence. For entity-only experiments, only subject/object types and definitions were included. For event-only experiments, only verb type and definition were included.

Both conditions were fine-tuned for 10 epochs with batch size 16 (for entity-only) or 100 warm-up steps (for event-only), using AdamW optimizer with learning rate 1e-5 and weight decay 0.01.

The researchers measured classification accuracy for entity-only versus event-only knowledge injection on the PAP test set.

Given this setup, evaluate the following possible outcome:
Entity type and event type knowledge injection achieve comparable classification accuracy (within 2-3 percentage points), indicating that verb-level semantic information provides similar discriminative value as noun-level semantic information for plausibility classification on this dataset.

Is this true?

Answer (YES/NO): NO